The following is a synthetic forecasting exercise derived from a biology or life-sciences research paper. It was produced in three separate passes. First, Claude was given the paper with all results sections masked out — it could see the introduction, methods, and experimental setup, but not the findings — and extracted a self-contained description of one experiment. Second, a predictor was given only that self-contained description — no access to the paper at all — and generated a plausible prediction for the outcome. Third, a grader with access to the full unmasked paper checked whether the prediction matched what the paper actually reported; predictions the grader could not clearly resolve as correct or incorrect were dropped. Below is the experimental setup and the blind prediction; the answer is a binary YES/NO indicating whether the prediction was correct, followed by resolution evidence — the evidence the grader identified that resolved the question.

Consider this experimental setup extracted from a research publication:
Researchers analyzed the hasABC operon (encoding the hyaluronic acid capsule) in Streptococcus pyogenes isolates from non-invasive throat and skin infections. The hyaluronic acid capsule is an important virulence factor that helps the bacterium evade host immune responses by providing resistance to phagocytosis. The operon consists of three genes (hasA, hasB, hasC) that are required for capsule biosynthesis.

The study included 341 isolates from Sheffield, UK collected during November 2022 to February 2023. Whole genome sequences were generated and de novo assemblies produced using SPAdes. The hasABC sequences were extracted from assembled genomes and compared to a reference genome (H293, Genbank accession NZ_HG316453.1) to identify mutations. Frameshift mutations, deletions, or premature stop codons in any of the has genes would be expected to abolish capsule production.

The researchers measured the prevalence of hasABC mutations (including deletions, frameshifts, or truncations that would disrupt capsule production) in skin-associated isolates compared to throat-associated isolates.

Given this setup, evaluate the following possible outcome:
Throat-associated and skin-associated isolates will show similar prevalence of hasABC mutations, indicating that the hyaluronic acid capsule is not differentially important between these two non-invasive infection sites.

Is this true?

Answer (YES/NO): NO